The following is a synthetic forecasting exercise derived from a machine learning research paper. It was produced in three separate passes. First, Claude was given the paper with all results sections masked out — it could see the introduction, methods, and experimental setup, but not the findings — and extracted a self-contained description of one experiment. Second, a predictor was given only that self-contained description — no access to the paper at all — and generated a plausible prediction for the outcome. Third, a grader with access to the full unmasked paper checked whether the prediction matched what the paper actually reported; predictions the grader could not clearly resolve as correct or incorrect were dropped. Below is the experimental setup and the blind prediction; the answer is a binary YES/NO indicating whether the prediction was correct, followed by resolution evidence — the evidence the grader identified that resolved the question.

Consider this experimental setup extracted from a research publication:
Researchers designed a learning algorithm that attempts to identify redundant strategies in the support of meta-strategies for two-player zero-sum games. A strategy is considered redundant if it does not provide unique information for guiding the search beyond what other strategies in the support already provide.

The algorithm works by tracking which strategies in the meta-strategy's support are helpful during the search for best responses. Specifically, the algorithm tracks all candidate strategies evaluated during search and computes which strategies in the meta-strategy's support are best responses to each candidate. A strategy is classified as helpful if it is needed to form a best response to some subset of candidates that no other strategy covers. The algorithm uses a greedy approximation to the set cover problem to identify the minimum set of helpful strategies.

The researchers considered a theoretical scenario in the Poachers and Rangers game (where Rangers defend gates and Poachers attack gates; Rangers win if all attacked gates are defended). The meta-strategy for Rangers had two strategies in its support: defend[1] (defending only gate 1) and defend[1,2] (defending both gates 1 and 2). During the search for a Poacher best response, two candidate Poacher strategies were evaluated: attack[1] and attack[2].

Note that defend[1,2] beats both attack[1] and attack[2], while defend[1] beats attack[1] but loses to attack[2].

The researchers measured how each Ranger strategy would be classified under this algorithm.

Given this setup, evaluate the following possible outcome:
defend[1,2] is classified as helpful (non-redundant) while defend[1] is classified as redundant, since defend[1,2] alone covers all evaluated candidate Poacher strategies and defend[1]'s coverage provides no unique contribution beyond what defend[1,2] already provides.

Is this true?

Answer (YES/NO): YES